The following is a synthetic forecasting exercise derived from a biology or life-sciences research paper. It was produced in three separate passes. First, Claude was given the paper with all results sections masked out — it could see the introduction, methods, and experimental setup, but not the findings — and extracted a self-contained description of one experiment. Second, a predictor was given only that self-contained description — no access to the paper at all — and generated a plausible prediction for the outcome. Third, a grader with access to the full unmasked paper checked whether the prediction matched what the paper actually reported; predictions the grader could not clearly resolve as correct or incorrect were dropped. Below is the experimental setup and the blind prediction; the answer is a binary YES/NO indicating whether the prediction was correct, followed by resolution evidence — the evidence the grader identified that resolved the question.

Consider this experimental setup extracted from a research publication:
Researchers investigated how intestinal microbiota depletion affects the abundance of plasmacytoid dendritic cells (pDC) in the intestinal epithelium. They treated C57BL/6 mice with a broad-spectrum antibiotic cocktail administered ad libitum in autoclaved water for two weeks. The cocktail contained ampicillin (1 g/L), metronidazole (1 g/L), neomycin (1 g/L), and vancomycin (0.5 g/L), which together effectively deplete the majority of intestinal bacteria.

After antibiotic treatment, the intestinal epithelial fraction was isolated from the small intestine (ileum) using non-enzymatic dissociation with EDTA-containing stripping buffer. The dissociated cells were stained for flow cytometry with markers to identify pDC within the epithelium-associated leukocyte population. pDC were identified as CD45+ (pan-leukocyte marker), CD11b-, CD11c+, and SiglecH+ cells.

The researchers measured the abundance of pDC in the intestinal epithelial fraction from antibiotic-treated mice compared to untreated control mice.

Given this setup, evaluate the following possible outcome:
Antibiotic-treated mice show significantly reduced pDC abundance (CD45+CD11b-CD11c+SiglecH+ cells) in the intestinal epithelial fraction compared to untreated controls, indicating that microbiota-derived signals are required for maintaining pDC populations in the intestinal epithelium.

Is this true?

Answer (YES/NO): YES